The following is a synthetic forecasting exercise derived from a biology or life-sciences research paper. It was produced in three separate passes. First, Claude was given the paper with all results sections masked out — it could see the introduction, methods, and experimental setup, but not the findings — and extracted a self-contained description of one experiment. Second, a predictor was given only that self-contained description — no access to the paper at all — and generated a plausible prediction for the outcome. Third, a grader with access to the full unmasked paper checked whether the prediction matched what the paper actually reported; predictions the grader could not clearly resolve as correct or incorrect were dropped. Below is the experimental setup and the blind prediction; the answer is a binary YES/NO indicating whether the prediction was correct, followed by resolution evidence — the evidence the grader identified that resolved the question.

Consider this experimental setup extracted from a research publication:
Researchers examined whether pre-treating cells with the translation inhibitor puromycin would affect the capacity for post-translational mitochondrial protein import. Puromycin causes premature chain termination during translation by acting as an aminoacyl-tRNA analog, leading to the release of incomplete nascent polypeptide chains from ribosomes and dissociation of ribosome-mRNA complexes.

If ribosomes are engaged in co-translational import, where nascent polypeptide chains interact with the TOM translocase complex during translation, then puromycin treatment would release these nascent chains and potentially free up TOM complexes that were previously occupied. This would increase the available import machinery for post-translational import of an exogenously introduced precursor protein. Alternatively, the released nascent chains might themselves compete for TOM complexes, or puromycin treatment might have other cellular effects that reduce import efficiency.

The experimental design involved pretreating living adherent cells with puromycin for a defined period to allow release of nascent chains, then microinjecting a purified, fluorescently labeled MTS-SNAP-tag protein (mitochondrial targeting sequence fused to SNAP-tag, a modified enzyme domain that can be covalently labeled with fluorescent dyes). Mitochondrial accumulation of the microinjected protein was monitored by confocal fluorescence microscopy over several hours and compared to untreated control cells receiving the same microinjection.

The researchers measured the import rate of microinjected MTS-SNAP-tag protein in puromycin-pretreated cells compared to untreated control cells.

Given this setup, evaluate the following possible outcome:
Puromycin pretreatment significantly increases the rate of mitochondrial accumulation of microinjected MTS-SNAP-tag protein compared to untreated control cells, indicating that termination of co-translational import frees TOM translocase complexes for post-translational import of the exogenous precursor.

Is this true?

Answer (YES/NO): YES